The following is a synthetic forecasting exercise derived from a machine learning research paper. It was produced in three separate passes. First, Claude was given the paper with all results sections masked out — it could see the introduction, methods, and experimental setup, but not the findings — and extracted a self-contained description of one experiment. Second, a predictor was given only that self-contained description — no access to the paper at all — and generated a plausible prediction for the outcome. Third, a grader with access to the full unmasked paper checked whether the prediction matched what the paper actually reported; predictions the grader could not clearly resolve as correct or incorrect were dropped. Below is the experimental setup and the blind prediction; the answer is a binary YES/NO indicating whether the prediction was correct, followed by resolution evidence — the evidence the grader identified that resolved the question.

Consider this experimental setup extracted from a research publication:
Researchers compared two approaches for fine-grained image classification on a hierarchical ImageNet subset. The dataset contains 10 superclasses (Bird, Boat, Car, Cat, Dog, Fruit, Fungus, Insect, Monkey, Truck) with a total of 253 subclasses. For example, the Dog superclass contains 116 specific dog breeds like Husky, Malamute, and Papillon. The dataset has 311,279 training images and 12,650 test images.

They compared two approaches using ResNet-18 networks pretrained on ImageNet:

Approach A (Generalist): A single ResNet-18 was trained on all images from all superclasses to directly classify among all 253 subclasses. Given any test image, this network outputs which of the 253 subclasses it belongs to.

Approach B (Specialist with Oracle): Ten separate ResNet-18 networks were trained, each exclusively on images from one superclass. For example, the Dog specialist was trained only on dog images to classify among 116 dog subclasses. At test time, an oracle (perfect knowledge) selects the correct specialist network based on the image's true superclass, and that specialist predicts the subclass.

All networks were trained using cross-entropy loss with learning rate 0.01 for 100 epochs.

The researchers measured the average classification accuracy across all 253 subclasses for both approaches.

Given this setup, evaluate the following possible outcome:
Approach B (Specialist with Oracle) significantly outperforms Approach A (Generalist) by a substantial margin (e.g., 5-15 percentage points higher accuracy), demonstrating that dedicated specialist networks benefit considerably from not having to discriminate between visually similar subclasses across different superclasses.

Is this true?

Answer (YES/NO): YES